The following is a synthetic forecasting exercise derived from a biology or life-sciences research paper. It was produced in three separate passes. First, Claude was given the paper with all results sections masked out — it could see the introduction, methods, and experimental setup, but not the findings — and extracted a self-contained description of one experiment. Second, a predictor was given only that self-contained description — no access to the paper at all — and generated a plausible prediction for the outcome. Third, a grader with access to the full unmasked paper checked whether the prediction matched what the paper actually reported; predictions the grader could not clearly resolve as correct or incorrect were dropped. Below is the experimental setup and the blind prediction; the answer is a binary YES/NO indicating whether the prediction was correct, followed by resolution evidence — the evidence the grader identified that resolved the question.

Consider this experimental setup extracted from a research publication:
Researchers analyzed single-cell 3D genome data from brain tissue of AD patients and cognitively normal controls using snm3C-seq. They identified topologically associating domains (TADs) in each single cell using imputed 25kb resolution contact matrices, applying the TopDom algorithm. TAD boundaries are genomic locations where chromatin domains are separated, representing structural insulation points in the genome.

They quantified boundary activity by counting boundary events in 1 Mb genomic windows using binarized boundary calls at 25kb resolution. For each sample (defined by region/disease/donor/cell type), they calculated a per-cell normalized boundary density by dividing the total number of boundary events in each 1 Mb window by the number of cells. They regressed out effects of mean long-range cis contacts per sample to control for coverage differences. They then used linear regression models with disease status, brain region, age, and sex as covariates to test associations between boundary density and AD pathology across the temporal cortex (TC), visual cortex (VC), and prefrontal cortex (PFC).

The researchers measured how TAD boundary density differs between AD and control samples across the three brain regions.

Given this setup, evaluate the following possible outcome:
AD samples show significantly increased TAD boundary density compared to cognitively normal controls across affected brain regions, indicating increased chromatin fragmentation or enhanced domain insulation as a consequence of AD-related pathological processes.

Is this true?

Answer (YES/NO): YES